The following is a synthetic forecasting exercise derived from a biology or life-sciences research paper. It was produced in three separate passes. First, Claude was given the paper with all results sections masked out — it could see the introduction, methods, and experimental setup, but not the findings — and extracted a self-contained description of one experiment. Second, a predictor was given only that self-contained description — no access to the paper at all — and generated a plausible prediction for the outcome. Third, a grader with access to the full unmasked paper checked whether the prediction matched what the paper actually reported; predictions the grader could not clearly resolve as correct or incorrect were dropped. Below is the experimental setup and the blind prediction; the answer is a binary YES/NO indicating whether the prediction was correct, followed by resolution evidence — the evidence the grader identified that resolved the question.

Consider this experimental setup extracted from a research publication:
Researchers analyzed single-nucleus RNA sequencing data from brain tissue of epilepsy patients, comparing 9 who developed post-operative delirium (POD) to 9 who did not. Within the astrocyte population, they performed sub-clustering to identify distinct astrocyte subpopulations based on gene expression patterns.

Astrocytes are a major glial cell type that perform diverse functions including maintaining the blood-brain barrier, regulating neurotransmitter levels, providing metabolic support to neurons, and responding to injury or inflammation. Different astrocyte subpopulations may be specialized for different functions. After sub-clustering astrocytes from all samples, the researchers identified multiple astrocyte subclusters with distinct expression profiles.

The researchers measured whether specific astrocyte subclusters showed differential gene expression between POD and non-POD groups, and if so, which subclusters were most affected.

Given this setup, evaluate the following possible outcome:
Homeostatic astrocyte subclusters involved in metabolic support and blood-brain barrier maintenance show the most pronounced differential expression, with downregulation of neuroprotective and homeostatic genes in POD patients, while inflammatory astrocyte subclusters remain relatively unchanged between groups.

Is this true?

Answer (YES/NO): NO